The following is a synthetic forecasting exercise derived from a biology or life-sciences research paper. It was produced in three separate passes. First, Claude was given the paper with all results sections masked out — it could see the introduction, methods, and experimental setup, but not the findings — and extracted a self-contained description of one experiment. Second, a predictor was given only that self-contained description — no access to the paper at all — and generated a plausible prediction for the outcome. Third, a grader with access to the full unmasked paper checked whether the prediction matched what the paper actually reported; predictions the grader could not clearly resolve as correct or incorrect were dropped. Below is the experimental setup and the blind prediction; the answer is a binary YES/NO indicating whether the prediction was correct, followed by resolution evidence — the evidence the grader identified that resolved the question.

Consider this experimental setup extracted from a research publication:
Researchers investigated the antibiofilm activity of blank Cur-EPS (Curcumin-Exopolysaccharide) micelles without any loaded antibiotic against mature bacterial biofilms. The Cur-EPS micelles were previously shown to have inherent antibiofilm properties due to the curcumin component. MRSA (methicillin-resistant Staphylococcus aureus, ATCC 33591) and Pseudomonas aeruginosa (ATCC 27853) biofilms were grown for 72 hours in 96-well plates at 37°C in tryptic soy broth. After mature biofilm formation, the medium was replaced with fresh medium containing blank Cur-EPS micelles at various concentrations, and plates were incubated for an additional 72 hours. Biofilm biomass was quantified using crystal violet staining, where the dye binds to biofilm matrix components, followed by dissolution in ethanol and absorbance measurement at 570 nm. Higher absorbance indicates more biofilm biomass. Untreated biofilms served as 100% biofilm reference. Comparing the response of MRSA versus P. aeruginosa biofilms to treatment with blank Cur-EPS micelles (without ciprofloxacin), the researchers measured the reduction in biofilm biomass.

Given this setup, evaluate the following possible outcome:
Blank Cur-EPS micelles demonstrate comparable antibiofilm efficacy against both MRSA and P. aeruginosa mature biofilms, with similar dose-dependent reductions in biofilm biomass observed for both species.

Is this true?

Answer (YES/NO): YES